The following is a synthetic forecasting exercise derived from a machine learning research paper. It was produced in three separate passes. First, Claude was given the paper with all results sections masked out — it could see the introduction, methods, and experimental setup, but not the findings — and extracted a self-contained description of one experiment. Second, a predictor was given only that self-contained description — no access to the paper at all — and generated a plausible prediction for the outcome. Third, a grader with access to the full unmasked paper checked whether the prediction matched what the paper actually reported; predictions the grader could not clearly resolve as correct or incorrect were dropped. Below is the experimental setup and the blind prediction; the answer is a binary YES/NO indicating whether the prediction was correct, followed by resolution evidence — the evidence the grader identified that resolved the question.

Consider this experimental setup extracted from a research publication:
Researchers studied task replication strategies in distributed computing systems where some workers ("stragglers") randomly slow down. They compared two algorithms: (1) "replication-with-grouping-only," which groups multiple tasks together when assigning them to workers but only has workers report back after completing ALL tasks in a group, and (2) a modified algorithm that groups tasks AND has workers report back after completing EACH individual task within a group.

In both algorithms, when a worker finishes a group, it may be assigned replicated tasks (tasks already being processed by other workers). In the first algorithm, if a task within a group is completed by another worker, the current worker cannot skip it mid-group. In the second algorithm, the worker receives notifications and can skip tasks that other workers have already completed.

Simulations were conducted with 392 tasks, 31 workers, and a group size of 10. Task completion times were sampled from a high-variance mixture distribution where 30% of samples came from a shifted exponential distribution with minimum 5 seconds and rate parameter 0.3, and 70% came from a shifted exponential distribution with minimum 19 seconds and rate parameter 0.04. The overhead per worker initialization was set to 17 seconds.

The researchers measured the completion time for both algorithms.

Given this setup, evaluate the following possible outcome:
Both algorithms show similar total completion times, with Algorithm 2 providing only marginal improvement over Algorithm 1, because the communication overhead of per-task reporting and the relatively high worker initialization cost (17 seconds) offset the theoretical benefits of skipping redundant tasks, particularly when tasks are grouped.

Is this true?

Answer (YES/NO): NO